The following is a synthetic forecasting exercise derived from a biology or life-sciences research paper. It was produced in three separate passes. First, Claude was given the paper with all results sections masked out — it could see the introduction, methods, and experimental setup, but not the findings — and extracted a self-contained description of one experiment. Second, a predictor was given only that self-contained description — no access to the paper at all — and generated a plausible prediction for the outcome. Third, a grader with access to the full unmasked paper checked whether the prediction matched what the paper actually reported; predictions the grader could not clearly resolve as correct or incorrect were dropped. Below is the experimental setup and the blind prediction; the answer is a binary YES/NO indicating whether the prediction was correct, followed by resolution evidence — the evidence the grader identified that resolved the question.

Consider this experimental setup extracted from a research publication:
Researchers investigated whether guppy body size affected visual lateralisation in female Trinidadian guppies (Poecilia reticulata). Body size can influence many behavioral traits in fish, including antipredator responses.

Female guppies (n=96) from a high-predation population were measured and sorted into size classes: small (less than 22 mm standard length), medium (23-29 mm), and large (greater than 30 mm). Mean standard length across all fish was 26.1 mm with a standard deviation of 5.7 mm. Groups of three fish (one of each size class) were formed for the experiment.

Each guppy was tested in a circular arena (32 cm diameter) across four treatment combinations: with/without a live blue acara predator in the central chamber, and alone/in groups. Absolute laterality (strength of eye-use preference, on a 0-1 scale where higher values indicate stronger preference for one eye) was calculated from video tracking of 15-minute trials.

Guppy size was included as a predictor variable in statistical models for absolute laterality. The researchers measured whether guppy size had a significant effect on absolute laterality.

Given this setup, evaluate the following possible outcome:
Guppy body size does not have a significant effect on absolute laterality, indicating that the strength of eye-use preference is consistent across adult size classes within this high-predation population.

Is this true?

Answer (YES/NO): YES